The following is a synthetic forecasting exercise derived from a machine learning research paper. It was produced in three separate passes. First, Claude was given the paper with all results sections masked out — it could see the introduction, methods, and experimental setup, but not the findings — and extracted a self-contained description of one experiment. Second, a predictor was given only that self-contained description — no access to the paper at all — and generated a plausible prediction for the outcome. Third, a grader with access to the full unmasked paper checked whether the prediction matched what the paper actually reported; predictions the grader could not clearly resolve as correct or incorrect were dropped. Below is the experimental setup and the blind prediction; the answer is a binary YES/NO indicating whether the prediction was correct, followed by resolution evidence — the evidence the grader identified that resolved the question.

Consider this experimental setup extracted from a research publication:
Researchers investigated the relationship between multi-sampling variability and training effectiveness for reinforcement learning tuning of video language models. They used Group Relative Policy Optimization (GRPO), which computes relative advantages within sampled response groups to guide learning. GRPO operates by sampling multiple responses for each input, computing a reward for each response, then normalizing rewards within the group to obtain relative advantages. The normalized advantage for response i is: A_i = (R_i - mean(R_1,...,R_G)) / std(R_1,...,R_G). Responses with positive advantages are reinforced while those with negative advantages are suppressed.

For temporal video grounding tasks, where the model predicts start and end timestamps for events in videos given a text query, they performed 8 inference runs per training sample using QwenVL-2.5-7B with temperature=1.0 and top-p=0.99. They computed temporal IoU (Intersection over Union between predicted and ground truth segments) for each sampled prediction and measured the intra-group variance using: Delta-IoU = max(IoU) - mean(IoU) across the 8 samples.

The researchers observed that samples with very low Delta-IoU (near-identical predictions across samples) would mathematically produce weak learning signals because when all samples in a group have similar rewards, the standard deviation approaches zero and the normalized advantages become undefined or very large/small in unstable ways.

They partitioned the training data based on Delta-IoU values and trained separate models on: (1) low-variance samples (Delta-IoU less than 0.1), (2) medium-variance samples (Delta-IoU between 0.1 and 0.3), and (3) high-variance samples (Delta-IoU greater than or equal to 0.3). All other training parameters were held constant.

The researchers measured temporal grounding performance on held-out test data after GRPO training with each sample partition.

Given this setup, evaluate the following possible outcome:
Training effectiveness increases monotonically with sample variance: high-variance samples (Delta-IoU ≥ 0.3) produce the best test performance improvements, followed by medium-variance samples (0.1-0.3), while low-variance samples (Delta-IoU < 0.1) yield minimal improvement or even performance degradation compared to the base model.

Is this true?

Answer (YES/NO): YES